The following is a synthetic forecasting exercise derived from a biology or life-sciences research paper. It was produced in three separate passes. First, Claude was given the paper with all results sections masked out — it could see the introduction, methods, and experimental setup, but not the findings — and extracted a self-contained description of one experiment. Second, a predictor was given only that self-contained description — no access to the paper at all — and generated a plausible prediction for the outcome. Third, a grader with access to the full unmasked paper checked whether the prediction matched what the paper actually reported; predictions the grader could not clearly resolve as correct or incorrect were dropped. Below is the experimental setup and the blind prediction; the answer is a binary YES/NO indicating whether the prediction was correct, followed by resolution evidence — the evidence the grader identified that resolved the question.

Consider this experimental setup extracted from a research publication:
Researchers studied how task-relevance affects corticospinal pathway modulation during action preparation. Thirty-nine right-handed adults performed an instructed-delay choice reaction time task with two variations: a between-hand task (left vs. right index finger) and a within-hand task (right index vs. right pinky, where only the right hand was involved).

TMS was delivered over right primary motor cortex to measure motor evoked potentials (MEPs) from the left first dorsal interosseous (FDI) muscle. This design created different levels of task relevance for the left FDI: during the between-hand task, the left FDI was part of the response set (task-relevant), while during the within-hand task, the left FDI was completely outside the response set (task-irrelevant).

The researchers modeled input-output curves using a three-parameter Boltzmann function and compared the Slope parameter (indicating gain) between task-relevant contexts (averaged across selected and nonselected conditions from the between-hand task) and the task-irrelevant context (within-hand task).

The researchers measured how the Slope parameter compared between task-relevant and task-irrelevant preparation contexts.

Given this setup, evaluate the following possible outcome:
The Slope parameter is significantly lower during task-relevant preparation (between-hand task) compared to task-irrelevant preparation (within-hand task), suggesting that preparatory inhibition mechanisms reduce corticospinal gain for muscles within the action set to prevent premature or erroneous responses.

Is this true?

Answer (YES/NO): NO